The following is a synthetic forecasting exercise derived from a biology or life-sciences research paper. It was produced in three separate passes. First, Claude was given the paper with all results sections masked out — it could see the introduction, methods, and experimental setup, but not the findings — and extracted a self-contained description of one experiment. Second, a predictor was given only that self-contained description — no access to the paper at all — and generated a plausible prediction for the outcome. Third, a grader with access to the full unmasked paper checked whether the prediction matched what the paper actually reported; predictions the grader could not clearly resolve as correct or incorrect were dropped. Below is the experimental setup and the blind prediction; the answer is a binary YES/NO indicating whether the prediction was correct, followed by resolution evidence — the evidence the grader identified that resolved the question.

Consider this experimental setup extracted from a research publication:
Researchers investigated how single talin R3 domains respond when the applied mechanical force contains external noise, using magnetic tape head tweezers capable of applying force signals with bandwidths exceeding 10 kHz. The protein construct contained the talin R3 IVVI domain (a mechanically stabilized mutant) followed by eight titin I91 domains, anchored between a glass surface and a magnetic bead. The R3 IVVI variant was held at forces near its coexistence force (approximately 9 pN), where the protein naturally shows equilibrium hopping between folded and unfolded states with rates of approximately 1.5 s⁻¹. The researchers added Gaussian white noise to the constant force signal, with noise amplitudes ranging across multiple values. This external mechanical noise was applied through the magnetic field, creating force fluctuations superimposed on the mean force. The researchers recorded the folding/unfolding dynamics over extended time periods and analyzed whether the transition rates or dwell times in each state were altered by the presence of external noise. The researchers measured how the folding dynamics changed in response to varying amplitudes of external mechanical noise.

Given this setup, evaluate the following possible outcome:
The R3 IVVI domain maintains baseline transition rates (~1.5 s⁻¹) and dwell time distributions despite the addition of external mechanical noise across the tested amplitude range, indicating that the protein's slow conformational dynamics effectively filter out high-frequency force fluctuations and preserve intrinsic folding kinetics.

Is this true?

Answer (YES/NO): YES